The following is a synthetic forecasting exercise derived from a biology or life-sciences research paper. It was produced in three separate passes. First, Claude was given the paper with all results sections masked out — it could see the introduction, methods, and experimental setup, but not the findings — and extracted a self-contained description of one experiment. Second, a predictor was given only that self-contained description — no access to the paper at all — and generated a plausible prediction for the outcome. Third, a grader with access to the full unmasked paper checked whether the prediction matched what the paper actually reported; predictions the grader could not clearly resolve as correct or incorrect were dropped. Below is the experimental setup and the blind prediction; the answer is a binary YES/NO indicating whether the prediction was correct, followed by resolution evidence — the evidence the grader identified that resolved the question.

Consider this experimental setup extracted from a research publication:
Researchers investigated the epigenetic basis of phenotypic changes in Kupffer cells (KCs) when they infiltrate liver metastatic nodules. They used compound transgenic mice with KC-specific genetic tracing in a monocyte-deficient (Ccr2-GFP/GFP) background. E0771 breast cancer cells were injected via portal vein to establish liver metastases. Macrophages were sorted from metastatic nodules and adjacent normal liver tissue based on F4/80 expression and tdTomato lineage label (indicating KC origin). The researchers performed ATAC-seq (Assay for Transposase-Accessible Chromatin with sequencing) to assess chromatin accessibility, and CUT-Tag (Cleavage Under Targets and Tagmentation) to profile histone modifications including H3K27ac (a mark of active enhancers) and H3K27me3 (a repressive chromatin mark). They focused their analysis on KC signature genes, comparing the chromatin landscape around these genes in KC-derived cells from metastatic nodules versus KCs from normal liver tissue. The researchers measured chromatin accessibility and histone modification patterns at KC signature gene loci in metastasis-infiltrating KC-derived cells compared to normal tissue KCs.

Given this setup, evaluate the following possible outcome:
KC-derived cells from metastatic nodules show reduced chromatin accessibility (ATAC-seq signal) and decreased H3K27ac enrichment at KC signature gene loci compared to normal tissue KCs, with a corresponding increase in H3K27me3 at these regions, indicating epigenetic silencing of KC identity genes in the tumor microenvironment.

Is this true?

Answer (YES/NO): NO